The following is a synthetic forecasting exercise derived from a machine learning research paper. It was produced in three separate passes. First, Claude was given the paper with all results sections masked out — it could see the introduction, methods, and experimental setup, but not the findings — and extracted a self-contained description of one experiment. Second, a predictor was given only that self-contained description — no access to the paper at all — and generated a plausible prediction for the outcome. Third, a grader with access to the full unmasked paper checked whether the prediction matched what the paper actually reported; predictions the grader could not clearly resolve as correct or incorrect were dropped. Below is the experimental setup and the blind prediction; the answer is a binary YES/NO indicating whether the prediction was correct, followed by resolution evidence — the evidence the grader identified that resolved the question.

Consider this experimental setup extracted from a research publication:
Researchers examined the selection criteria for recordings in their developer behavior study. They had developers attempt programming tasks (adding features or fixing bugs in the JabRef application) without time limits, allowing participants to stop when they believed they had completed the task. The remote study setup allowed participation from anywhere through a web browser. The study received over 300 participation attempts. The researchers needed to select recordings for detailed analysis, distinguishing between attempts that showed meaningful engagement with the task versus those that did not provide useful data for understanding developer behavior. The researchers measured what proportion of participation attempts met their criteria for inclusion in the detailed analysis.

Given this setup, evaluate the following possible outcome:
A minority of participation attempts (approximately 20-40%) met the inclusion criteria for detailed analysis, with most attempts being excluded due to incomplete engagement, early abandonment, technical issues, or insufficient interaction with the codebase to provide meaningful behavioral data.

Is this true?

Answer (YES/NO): NO